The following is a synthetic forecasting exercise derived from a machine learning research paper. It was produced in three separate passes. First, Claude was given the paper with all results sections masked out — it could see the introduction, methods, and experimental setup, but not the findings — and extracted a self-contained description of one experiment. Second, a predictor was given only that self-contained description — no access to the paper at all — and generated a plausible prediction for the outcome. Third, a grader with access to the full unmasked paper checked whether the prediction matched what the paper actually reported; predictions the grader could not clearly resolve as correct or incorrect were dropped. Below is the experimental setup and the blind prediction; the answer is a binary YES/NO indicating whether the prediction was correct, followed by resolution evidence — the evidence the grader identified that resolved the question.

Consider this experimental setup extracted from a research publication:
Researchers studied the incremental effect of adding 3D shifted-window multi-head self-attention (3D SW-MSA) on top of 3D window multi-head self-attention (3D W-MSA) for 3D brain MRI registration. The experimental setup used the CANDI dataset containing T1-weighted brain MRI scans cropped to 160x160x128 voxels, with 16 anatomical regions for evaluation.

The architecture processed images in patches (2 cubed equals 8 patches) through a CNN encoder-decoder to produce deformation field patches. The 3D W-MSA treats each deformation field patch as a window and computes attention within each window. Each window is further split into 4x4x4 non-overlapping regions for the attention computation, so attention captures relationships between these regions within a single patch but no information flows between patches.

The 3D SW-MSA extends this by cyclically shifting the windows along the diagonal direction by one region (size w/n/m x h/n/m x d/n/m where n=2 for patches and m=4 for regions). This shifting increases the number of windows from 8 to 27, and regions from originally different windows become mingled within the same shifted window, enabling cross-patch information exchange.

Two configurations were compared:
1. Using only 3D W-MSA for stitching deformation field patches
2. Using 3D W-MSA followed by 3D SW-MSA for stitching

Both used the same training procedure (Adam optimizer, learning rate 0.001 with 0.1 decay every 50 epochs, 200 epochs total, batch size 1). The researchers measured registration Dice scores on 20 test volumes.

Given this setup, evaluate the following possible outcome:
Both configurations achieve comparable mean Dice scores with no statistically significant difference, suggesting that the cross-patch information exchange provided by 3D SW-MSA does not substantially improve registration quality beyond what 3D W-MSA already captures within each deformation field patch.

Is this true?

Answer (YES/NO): NO